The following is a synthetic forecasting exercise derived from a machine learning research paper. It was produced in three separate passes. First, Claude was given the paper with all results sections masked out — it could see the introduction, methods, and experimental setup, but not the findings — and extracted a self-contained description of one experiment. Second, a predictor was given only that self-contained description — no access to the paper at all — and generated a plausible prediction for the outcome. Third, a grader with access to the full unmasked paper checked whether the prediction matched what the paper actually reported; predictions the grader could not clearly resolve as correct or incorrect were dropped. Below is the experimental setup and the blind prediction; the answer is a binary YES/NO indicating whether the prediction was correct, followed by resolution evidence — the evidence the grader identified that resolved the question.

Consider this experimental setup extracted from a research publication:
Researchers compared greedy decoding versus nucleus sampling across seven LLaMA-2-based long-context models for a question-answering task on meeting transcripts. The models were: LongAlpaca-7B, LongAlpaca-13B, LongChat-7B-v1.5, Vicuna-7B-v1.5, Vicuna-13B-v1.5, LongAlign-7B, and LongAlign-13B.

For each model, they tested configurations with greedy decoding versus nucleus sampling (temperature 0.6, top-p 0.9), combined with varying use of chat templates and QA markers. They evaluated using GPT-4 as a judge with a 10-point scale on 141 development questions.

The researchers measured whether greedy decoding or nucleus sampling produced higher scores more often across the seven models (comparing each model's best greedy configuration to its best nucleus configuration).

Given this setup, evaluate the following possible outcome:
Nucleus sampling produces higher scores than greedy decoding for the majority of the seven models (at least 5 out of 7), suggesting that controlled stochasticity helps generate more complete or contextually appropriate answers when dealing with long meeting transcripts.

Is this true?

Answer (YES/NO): NO